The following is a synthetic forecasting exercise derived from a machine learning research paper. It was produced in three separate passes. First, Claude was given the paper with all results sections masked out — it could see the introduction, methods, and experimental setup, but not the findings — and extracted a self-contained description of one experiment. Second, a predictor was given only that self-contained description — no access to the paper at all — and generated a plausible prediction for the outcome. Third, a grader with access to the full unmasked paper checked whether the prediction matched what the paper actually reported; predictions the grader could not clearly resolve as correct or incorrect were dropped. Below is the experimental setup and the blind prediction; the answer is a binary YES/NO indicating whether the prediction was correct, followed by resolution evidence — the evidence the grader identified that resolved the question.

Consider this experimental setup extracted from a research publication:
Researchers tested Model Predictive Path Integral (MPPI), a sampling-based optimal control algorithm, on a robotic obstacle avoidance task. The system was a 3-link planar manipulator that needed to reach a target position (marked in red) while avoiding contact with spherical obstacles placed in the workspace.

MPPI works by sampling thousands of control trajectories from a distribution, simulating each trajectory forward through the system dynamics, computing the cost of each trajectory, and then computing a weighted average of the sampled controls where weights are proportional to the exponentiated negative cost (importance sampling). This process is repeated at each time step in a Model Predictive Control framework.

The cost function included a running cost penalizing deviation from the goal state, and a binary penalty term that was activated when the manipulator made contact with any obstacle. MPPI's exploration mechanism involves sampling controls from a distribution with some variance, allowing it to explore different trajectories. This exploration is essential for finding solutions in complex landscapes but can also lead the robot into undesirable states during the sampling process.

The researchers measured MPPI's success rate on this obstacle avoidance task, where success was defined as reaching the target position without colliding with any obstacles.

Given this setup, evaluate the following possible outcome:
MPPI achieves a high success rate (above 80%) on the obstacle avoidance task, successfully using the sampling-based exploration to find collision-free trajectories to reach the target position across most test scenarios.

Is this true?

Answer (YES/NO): NO